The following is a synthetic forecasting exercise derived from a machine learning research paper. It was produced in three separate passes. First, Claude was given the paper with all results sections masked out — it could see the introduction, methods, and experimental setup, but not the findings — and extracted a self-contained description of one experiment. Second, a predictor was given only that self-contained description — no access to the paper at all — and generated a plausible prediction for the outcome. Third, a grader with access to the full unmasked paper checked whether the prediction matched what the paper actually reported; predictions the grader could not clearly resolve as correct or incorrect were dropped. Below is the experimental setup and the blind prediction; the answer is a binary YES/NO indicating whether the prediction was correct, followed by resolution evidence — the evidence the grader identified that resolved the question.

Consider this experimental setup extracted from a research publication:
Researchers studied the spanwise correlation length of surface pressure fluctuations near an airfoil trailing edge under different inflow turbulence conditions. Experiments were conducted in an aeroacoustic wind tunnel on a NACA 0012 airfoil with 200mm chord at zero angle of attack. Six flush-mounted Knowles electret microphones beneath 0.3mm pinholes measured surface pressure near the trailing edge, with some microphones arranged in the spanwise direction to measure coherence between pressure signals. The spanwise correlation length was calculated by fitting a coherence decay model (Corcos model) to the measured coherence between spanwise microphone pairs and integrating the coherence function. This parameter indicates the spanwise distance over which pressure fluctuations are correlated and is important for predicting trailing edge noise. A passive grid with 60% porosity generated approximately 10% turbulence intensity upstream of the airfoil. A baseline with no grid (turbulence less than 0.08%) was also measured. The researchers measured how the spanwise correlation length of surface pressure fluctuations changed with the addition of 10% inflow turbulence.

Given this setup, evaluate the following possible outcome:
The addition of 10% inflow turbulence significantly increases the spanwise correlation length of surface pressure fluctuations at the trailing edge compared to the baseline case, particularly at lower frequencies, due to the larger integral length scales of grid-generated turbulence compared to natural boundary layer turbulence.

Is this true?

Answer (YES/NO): YES